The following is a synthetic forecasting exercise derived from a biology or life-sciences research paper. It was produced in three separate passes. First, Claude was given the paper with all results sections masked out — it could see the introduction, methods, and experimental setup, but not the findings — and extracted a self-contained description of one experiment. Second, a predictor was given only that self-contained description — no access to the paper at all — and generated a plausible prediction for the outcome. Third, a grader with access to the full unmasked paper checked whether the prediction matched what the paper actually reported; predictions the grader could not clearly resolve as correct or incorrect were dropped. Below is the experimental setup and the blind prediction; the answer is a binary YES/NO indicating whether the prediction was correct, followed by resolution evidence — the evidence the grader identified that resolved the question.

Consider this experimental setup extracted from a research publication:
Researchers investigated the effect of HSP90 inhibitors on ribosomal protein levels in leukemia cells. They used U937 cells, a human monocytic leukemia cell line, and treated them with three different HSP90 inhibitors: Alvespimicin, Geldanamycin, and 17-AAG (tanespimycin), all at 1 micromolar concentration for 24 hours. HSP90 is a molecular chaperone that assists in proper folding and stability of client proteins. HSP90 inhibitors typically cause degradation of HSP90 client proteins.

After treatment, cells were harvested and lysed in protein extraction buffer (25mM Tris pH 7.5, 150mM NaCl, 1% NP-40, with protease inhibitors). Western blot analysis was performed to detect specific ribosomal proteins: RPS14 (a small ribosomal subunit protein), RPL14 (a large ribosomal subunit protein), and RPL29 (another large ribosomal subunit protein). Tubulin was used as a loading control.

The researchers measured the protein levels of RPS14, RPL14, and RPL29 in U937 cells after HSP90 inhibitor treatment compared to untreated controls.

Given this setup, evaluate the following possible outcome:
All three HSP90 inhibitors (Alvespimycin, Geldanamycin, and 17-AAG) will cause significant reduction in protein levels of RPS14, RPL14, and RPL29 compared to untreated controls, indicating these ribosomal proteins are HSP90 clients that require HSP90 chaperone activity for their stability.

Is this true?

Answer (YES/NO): YES